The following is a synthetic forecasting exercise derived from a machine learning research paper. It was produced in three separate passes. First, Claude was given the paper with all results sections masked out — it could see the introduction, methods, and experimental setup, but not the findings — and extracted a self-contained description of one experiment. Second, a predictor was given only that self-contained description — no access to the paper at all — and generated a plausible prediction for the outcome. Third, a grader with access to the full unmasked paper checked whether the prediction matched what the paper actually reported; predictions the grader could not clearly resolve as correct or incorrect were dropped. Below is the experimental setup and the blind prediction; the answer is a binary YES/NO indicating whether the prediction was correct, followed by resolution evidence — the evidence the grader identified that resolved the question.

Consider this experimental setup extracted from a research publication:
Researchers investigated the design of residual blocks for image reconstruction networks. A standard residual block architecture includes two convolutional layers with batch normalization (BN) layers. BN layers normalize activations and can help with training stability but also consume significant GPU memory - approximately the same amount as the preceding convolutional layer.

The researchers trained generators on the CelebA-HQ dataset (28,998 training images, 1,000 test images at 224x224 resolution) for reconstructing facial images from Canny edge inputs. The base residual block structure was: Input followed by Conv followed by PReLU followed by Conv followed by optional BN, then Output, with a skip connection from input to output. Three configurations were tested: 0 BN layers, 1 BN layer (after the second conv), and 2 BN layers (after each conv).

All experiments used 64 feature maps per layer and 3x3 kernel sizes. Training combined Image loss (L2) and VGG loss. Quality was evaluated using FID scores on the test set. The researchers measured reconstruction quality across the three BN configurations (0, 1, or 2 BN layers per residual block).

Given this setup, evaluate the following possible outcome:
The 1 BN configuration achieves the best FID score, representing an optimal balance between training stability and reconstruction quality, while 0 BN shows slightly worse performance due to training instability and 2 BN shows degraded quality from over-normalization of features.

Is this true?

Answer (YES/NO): NO